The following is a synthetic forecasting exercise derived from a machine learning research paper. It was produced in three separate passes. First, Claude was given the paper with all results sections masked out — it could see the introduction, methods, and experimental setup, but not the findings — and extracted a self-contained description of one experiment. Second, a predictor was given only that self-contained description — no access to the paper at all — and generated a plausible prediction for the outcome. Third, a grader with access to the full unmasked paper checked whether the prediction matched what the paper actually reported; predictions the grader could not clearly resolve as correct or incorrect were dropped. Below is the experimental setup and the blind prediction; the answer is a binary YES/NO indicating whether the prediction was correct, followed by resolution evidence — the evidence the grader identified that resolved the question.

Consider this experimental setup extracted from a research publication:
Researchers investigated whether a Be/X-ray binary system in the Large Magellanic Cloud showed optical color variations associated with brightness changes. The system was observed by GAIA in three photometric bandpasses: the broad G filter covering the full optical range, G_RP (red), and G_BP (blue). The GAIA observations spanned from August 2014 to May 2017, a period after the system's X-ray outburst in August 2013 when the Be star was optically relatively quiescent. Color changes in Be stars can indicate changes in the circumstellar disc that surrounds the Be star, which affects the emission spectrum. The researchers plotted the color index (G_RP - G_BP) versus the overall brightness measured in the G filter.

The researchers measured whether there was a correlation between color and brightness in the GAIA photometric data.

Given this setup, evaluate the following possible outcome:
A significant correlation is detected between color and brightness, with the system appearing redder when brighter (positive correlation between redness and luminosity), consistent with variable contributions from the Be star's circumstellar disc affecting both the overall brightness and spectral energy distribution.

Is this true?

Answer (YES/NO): NO